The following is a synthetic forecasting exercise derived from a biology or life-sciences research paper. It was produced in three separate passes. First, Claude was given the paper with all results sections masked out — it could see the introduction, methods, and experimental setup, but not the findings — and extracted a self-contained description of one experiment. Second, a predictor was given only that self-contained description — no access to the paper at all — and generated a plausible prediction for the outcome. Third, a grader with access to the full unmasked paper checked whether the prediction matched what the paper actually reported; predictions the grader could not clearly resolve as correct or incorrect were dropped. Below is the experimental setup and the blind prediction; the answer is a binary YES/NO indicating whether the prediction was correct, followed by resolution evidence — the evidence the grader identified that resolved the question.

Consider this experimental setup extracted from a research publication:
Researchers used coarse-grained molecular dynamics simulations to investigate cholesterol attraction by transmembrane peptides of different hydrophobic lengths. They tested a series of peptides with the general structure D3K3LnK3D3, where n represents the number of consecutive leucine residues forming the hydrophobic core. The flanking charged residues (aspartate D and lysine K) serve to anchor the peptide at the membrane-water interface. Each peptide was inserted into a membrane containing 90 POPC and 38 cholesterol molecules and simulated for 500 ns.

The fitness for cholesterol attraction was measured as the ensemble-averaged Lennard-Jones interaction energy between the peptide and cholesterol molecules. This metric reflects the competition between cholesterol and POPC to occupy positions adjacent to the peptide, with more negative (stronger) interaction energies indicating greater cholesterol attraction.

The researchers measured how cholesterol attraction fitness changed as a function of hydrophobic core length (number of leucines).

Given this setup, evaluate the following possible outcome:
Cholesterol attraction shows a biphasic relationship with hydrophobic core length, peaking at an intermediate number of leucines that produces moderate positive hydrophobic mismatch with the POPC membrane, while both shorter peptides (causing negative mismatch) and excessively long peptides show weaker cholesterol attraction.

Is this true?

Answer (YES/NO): NO